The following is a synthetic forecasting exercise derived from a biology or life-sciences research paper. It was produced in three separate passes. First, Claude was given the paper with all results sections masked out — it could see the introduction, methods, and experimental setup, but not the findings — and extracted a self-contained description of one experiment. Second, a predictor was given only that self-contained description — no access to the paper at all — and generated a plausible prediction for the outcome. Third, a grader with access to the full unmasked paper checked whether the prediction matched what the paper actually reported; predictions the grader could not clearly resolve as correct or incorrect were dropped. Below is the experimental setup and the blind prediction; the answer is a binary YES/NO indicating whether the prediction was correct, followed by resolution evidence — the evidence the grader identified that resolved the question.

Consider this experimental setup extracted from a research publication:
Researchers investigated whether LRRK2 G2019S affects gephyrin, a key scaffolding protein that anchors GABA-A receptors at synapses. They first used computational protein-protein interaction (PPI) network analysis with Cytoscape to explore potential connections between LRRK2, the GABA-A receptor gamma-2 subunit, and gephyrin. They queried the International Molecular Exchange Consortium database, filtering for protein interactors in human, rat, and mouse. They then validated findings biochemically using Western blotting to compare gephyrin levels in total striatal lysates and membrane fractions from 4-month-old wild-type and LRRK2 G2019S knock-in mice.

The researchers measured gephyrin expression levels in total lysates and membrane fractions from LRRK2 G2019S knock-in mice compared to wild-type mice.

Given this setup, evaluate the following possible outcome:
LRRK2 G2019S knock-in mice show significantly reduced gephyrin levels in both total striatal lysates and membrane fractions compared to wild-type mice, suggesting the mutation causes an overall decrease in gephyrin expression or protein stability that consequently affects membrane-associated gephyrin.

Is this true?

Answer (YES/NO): NO